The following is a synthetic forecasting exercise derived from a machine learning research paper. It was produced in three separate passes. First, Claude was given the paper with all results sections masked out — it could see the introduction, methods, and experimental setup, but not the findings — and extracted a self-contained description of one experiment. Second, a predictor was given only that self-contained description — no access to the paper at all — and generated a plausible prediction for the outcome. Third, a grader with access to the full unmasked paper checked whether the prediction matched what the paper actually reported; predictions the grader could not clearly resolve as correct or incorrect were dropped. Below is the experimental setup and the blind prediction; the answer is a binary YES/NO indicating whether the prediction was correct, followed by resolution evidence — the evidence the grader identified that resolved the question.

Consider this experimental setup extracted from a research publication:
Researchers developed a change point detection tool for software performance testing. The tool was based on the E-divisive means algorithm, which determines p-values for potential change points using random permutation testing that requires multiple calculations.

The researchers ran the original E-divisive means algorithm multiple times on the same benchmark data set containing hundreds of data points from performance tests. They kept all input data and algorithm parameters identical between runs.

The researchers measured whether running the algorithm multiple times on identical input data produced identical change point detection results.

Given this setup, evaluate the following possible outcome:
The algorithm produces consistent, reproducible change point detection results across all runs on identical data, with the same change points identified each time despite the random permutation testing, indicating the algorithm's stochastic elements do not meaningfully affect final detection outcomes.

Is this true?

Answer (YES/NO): NO